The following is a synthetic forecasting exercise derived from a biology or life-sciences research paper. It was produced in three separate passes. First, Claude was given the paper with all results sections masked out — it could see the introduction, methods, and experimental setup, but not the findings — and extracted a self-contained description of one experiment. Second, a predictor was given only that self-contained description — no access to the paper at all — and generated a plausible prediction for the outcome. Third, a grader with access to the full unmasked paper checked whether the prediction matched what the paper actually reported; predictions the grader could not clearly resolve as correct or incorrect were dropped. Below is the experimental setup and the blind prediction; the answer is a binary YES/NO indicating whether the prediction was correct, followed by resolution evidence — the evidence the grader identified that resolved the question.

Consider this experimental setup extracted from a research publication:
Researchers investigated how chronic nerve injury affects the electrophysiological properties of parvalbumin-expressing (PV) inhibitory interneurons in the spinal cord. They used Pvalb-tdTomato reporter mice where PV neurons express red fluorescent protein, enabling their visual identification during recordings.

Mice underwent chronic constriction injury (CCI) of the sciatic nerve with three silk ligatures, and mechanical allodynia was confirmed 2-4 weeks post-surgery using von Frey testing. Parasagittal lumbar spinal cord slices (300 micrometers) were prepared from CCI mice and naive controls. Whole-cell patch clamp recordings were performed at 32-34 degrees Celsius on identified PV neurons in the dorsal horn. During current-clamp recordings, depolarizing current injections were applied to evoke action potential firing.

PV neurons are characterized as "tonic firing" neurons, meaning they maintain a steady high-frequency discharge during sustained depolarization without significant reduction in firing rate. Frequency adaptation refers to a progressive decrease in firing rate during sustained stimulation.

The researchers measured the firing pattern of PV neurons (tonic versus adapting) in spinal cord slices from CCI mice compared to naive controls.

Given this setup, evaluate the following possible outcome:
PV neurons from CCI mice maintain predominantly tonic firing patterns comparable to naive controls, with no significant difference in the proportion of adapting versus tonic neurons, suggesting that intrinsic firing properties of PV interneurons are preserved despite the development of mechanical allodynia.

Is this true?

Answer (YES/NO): NO